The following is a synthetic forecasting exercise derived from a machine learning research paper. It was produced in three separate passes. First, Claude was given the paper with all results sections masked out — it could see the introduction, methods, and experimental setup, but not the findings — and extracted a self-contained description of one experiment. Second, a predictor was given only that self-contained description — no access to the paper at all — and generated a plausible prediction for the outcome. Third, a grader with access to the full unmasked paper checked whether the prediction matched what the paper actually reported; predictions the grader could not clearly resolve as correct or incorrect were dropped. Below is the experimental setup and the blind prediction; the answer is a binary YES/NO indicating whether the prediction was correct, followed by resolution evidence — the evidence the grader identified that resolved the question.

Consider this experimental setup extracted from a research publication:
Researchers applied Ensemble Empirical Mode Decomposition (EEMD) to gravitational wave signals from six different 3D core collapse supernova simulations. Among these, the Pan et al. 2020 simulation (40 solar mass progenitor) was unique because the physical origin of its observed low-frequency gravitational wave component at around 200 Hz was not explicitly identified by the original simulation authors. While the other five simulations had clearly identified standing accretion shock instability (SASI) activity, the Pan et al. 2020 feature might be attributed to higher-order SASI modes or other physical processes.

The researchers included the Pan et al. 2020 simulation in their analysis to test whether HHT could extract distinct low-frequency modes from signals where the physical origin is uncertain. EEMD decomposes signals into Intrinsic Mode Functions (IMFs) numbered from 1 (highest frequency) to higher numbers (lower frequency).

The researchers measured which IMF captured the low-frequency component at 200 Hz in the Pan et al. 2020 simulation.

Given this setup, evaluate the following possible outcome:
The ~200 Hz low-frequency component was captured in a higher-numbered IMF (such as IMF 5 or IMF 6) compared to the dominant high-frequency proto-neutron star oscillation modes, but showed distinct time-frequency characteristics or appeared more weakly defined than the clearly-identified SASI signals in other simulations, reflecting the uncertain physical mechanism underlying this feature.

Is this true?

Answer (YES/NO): NO